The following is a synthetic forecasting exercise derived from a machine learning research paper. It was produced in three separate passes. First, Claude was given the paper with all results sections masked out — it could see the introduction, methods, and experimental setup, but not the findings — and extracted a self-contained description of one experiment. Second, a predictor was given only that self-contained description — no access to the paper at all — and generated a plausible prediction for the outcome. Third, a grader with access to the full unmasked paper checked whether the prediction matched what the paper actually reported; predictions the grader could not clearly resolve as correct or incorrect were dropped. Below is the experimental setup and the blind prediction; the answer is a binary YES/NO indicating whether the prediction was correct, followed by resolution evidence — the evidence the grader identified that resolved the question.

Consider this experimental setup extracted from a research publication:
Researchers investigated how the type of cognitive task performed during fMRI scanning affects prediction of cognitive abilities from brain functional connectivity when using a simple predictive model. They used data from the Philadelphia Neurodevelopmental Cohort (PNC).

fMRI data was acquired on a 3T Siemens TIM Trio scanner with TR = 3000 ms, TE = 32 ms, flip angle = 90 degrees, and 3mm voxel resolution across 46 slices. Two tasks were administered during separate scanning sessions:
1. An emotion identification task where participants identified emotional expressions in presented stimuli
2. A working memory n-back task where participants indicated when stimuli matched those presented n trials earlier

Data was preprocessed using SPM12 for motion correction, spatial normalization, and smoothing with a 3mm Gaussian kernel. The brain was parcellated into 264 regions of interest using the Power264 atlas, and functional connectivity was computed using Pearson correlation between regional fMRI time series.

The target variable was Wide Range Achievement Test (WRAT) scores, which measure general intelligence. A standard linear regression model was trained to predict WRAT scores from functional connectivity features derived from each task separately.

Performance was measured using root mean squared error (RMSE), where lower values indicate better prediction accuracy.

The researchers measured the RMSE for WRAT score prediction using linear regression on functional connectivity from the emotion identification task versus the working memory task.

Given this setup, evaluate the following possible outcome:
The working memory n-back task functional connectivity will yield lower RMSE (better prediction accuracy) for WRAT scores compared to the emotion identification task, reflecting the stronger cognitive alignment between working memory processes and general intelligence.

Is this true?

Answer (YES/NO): NO